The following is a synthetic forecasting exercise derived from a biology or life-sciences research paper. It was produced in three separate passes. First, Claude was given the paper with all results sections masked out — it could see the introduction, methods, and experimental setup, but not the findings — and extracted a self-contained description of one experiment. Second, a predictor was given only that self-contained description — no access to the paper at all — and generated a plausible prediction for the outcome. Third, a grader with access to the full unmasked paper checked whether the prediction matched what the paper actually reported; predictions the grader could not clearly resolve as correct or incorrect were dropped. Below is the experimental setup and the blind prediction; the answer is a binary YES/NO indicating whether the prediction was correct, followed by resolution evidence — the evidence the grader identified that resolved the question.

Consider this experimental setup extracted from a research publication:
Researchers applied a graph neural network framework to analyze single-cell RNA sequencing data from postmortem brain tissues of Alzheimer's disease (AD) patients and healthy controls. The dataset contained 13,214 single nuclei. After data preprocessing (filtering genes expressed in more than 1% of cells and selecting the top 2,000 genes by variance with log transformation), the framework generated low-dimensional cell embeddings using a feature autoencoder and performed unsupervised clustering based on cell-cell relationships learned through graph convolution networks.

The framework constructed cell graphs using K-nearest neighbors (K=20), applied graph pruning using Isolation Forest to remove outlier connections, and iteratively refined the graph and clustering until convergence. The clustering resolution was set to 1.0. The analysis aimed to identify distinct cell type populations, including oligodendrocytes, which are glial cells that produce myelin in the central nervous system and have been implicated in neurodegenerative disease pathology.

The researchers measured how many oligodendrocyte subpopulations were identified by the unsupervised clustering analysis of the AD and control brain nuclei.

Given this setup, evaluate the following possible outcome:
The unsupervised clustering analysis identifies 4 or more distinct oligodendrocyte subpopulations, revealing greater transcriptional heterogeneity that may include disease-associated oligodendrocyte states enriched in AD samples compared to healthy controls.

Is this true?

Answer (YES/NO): YES